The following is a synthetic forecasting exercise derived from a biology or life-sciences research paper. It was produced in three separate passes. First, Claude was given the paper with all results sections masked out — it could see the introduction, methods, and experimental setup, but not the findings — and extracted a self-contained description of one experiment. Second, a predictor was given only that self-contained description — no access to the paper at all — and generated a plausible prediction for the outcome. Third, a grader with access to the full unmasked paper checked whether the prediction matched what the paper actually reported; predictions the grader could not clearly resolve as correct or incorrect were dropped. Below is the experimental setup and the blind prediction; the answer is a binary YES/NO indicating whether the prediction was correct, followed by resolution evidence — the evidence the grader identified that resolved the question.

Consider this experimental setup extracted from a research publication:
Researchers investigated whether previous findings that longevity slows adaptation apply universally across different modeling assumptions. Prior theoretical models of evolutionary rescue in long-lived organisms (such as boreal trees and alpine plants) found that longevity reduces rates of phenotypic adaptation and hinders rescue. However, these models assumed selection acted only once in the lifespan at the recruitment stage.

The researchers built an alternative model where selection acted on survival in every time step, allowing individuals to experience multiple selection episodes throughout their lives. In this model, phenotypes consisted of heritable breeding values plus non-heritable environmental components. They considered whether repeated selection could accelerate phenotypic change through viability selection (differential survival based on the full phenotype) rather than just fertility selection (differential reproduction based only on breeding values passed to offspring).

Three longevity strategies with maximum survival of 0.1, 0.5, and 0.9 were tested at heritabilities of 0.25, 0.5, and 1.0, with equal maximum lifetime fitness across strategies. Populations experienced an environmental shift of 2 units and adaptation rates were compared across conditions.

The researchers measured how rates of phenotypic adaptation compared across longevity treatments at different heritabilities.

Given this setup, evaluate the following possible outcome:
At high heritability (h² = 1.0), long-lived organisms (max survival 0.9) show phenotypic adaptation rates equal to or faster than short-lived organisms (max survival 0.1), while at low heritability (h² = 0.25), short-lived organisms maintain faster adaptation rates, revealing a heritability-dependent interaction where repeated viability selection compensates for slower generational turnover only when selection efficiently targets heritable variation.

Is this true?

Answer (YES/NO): NO